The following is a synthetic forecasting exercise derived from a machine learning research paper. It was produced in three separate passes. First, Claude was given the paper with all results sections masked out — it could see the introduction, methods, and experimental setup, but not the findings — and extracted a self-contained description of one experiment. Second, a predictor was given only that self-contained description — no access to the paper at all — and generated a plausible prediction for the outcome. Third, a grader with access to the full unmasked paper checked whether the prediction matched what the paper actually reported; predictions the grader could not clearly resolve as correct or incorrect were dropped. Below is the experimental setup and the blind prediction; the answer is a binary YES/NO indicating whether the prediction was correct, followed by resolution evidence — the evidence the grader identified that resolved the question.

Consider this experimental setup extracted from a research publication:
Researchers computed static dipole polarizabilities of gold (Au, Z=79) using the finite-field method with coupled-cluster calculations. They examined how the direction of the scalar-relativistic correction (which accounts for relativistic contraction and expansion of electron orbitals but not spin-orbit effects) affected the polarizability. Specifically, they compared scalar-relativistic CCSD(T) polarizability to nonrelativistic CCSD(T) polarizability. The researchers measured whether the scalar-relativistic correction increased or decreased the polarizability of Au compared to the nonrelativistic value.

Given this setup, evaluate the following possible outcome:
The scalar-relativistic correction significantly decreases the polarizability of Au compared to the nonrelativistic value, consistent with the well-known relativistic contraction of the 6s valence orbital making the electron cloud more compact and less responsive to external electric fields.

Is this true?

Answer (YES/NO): YES